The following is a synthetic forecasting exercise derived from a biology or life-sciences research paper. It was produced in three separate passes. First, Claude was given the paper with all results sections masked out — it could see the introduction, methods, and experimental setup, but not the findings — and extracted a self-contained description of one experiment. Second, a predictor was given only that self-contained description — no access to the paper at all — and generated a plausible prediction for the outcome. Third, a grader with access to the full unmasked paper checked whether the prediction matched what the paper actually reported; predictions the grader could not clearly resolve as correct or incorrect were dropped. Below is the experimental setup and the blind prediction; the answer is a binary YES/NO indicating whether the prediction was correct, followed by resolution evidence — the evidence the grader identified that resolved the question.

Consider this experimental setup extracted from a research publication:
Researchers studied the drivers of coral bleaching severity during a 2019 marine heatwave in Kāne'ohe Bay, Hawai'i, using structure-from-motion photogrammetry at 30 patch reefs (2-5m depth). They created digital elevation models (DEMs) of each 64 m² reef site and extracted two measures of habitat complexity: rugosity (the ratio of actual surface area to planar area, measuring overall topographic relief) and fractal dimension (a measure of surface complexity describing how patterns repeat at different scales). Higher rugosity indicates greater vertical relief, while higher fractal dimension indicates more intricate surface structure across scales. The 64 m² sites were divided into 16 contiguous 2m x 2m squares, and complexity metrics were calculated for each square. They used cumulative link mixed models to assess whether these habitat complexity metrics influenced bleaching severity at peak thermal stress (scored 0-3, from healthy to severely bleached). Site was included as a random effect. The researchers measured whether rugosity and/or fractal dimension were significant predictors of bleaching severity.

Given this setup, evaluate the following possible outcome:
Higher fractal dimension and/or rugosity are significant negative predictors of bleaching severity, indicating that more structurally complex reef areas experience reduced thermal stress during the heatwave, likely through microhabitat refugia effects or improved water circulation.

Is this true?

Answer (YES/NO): NO